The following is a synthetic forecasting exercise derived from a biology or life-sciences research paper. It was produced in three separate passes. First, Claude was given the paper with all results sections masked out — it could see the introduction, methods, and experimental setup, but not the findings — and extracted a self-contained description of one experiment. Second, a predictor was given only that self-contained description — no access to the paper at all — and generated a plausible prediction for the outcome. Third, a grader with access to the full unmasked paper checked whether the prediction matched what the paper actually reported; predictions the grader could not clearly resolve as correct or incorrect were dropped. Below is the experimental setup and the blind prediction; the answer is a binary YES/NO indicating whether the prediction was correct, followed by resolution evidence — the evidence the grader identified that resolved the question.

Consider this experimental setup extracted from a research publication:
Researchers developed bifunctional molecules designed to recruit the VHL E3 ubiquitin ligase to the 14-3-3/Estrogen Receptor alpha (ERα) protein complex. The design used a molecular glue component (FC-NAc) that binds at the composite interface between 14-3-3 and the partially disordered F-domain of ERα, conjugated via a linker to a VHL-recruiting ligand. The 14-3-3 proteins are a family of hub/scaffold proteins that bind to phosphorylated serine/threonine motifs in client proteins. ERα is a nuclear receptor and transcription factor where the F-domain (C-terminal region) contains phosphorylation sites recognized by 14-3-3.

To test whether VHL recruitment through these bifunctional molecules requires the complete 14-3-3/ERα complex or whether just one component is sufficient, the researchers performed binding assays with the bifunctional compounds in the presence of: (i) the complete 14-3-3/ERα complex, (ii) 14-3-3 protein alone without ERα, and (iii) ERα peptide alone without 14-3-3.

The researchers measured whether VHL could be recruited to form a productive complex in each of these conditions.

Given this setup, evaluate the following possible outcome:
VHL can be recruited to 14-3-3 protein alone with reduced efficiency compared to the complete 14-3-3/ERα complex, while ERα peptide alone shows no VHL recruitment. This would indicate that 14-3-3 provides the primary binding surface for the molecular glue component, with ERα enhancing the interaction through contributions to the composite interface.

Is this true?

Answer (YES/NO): NO